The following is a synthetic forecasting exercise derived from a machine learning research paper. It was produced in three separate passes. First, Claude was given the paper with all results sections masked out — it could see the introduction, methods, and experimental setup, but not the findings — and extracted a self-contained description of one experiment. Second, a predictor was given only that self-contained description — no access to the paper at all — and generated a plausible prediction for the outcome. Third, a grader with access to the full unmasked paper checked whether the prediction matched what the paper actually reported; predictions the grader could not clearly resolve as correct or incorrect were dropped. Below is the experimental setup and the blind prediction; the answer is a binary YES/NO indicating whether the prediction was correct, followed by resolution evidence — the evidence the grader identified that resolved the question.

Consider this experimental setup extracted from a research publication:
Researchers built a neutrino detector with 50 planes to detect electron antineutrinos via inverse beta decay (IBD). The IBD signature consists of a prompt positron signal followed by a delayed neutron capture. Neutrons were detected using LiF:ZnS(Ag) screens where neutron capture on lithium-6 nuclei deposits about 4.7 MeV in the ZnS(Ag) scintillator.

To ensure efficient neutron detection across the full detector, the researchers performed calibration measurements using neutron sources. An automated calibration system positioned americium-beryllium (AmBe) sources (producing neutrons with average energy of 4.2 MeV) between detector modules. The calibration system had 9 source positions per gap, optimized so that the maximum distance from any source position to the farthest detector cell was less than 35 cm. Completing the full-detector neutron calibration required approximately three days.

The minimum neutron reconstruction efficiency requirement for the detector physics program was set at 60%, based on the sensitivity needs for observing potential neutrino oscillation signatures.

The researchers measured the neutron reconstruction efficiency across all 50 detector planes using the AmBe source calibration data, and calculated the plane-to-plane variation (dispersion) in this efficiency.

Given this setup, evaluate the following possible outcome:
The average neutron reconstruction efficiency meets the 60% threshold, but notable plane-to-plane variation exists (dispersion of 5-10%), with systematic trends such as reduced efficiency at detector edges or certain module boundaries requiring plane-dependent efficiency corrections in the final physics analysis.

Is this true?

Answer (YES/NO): NO